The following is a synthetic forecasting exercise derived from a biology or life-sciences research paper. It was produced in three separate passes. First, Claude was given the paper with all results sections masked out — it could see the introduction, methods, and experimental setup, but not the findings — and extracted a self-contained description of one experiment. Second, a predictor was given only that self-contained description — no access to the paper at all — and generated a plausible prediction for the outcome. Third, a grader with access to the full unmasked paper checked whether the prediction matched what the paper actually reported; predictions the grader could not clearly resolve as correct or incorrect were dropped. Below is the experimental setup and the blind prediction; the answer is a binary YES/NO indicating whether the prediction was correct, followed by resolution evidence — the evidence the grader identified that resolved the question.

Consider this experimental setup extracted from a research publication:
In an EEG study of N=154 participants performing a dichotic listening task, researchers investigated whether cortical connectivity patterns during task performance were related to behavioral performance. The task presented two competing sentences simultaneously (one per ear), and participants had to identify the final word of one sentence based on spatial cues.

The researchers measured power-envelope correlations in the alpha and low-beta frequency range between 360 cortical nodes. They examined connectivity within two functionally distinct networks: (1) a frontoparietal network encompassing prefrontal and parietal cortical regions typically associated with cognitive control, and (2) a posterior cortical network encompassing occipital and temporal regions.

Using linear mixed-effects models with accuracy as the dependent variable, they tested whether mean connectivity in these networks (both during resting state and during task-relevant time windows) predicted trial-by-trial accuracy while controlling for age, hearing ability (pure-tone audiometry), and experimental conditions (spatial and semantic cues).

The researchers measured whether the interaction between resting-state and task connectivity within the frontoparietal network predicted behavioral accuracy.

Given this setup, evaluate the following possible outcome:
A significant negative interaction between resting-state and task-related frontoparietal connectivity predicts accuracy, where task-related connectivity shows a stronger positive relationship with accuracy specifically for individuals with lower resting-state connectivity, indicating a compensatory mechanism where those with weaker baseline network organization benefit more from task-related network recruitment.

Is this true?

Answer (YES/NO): NO